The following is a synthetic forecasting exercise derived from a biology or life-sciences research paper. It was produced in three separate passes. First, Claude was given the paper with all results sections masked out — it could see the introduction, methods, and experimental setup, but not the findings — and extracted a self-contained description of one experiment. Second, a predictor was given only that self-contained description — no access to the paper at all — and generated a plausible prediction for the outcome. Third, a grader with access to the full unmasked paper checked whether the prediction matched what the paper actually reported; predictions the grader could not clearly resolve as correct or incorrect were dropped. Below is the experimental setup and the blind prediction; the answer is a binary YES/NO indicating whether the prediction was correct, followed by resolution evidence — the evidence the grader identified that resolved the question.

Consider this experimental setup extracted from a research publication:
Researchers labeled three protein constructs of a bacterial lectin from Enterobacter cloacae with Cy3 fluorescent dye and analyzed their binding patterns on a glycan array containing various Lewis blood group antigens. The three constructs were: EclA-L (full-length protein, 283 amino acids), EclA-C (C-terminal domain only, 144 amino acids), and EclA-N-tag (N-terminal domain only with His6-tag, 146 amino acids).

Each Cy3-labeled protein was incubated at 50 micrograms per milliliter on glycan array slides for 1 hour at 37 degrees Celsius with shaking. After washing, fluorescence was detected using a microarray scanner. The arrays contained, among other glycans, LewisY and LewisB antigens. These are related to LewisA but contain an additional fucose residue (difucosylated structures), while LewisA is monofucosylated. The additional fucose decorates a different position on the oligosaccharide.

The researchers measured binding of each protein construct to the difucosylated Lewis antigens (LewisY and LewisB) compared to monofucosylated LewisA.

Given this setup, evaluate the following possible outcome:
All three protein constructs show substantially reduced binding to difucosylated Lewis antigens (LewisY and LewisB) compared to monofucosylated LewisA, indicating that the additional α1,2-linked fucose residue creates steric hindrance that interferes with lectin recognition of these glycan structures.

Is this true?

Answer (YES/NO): NO